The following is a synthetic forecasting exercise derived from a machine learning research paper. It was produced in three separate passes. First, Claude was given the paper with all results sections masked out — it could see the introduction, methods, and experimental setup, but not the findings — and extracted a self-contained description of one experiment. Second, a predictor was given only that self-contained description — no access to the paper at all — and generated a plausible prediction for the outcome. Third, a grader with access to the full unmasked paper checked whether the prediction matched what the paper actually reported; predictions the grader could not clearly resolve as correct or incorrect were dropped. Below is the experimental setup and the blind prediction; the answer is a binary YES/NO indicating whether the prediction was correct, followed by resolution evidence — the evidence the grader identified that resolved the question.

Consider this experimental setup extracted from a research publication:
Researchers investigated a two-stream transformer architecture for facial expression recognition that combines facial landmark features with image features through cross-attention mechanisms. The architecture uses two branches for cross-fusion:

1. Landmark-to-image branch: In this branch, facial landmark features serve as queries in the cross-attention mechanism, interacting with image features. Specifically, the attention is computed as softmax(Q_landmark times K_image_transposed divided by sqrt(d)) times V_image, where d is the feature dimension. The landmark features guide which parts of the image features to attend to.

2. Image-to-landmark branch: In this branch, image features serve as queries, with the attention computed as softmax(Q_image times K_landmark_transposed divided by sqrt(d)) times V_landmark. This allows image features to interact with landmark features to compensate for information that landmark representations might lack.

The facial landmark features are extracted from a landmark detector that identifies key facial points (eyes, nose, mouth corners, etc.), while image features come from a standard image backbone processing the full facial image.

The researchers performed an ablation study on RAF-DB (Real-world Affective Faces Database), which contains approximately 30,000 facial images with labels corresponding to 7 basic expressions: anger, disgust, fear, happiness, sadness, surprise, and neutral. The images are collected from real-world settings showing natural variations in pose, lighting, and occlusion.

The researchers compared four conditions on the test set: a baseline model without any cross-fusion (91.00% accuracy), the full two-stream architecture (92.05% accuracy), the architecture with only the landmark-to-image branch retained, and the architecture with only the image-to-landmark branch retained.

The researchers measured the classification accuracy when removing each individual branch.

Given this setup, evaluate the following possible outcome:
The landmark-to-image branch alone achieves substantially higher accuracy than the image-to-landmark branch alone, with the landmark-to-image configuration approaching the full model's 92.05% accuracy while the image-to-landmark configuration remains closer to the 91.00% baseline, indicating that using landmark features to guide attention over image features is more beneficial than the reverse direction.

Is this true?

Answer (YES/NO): NO